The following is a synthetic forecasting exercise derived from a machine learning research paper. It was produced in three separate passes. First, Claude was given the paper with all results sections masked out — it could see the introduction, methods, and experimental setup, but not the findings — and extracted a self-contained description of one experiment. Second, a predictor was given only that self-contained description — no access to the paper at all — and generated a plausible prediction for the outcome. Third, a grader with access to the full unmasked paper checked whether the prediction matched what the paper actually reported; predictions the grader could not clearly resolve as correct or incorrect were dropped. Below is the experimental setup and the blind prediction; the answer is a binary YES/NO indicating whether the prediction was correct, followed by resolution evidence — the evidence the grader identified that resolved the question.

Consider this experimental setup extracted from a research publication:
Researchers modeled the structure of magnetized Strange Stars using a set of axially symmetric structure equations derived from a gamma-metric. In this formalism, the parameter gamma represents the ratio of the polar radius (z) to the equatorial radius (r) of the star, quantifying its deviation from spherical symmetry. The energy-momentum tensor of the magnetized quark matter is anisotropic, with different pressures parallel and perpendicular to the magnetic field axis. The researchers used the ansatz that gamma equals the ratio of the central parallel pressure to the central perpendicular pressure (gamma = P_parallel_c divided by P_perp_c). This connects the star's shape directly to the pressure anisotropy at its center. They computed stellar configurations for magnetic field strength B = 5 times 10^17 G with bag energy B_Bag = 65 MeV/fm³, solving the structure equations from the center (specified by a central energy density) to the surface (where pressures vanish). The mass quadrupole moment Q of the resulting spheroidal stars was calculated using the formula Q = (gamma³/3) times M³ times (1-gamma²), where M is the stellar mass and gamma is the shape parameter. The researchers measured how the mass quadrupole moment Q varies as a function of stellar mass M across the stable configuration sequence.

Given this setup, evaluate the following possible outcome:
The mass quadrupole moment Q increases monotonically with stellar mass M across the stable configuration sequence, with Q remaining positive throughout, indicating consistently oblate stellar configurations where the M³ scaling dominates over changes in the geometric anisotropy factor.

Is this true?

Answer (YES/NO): NO